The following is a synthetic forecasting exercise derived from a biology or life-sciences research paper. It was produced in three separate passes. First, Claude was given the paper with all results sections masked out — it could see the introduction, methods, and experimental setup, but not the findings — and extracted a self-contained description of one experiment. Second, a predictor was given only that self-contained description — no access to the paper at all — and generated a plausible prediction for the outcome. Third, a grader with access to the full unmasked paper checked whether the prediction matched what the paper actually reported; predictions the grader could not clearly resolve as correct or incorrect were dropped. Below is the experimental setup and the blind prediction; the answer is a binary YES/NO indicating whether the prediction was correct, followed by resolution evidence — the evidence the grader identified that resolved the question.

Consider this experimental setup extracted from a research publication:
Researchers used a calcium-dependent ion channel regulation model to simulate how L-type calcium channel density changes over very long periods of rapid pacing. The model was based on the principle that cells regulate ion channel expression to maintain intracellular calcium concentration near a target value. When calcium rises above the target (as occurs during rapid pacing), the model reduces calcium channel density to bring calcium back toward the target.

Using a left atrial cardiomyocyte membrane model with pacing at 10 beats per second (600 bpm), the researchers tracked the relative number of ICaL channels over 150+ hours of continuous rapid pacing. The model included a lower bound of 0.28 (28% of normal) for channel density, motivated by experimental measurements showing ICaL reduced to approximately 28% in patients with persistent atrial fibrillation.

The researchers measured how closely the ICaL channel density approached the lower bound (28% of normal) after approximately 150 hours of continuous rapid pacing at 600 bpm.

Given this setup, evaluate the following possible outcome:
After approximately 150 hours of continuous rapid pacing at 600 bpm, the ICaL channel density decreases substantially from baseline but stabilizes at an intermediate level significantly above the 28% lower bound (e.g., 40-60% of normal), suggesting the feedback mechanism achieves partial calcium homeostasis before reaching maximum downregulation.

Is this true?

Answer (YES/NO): NO